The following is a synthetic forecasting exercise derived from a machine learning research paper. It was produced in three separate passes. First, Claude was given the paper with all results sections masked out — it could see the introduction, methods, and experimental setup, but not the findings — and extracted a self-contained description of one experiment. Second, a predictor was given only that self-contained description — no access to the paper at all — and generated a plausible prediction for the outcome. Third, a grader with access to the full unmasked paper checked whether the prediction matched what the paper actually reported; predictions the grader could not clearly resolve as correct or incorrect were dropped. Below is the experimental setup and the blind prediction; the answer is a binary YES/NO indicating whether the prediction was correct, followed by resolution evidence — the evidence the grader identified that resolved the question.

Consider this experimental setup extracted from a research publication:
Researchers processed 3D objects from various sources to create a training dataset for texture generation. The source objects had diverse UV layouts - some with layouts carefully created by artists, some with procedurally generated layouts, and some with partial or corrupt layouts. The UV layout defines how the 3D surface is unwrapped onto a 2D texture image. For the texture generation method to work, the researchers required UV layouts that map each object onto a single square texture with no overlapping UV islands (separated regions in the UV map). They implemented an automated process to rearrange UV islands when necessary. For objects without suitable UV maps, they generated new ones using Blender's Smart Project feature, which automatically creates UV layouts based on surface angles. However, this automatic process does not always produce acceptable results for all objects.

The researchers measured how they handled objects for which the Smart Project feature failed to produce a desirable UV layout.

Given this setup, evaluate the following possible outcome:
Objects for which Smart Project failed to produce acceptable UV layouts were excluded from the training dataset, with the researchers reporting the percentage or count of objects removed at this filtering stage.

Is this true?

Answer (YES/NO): NO